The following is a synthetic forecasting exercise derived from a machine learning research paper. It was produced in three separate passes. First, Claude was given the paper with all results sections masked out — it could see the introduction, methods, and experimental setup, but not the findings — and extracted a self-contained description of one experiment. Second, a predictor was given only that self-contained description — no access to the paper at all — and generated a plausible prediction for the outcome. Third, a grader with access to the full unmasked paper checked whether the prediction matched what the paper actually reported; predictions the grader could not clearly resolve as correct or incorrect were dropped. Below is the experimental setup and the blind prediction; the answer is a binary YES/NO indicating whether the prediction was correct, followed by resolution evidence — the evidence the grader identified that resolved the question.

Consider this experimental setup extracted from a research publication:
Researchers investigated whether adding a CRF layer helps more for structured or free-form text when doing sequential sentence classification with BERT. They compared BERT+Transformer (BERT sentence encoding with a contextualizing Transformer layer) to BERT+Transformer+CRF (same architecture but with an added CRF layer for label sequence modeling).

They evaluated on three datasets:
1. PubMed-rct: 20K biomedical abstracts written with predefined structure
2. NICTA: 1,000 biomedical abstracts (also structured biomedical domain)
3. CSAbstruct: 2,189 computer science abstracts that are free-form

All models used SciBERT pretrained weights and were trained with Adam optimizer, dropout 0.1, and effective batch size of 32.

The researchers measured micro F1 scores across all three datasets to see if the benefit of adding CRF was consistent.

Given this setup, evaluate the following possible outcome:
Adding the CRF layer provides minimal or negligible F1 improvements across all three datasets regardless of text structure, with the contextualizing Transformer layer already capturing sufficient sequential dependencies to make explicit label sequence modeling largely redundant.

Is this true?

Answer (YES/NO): NO